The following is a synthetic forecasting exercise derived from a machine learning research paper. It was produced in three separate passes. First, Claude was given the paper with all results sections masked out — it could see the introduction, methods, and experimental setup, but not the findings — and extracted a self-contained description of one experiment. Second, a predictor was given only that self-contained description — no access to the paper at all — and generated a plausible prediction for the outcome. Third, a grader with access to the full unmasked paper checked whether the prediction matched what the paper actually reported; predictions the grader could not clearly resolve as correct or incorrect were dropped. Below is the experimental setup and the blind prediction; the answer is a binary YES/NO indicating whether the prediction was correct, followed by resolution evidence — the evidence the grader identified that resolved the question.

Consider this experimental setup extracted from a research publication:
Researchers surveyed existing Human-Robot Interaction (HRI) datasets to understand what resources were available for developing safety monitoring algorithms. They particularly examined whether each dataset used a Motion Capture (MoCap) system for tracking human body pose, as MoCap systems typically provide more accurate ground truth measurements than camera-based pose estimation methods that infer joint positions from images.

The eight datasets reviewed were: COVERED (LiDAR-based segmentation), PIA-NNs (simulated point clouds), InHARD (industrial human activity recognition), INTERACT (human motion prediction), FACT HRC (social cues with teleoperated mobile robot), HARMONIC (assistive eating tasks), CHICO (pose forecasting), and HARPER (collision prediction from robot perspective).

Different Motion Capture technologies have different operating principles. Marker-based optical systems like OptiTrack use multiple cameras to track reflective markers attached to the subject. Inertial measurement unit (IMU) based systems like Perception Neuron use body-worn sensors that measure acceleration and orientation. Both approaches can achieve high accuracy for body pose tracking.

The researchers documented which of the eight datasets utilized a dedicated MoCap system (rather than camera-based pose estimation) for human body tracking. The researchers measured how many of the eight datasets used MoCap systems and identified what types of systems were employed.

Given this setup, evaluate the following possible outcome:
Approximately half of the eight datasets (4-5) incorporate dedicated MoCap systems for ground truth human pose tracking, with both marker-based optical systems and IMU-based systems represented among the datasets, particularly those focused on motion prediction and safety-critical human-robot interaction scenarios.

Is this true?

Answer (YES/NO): NO